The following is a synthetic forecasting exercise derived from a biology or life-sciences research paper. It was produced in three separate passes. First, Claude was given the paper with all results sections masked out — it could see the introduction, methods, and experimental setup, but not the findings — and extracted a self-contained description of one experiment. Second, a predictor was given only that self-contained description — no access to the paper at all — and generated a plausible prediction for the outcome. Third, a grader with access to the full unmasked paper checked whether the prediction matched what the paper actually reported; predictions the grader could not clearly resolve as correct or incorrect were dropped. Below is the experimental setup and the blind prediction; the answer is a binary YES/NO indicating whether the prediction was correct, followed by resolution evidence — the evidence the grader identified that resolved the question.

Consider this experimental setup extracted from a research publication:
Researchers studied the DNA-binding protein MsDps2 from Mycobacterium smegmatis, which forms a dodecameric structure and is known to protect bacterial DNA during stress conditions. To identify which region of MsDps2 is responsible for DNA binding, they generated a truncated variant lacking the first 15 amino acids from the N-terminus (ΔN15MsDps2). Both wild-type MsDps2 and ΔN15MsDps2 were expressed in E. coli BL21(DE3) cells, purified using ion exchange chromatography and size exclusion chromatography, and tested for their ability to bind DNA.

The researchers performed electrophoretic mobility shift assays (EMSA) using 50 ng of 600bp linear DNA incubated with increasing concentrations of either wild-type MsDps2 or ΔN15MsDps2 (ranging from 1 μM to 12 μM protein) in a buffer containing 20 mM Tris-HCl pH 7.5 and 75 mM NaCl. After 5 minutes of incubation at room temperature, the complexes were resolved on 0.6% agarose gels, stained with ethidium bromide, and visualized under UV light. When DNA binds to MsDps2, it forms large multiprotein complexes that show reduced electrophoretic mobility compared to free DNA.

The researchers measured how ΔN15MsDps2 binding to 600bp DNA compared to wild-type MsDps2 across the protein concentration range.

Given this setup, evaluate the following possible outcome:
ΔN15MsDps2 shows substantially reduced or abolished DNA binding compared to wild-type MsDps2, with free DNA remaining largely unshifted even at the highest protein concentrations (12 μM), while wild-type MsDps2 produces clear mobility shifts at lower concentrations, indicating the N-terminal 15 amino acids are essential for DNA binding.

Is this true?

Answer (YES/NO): NO